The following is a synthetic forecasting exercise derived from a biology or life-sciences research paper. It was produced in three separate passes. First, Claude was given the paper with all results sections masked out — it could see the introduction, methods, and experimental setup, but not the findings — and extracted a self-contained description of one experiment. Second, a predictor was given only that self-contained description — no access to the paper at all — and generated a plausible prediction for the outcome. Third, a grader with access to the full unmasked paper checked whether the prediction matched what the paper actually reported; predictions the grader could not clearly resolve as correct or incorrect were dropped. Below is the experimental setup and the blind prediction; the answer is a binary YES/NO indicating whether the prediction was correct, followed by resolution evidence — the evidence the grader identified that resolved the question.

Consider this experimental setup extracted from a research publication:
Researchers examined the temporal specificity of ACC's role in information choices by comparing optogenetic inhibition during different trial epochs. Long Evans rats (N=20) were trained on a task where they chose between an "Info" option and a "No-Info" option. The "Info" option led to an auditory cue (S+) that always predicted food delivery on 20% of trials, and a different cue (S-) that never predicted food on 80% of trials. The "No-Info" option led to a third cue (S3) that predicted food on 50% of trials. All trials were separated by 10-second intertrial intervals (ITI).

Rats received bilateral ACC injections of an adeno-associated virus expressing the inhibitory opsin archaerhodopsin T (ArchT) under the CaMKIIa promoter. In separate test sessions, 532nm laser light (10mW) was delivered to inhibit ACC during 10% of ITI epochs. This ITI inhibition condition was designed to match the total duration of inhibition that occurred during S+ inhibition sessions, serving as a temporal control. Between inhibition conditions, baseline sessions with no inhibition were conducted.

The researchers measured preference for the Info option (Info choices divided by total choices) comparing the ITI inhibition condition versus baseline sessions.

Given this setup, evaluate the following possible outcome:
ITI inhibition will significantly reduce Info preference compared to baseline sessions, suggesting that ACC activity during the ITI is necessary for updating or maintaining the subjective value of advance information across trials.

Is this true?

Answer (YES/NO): NO